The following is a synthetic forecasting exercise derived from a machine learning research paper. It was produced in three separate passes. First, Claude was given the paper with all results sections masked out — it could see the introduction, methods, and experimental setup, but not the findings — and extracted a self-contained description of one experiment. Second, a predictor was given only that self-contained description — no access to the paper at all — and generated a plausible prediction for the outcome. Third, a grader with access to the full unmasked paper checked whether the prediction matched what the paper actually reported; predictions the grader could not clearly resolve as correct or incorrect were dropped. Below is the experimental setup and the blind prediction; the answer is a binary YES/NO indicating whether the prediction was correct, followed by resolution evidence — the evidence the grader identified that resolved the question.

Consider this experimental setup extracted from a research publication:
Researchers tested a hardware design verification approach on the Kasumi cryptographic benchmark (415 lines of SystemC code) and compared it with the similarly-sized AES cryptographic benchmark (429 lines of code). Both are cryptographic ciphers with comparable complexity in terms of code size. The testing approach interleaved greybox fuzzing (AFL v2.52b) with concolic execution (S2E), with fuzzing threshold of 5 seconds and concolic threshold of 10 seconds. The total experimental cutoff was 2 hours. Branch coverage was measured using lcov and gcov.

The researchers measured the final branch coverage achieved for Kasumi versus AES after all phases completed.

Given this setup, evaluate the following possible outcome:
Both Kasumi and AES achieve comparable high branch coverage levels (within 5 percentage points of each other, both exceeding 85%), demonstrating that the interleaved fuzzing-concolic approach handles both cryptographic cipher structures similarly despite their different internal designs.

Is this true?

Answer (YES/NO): NO